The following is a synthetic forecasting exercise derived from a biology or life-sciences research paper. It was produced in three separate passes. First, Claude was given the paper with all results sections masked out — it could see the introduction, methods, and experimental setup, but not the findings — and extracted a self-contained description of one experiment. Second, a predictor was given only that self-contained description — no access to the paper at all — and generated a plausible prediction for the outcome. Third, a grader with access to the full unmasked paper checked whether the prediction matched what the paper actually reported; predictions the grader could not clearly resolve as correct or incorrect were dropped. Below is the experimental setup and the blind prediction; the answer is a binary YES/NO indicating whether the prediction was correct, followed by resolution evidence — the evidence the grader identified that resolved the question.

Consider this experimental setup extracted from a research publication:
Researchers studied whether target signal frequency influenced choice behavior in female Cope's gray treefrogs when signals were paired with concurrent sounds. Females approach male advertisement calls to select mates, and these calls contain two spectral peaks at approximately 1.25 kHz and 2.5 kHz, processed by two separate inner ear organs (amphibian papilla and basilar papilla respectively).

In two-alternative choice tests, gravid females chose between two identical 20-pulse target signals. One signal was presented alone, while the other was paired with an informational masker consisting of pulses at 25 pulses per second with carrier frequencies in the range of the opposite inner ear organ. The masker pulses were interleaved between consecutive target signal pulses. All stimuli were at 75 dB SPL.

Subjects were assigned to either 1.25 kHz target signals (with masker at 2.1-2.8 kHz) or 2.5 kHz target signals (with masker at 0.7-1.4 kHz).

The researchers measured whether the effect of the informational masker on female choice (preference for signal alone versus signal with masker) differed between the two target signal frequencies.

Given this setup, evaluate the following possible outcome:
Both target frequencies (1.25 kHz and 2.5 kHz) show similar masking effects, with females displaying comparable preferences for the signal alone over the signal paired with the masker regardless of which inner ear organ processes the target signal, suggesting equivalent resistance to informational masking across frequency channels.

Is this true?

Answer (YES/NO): NO